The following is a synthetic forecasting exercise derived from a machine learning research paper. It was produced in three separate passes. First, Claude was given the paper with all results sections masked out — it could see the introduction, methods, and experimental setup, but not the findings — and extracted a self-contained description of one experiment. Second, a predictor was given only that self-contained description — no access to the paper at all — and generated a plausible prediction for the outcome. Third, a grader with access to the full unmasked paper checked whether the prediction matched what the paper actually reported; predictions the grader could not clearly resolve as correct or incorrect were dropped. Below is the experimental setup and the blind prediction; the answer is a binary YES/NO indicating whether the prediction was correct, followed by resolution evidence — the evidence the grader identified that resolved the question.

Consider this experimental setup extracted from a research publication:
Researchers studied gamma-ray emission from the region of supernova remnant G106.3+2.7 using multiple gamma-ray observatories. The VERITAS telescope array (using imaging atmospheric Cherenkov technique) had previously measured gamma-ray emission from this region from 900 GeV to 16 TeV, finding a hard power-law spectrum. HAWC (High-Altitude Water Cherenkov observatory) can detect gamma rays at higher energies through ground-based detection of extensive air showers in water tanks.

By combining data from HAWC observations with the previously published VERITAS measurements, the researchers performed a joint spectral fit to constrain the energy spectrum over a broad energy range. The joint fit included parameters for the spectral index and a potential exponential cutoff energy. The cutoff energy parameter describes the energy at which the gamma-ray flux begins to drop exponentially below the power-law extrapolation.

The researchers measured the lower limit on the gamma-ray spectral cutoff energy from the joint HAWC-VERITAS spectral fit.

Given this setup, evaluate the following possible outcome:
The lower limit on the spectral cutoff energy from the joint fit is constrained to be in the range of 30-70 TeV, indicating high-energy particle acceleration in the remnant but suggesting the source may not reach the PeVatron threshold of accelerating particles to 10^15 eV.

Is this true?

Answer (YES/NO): NO